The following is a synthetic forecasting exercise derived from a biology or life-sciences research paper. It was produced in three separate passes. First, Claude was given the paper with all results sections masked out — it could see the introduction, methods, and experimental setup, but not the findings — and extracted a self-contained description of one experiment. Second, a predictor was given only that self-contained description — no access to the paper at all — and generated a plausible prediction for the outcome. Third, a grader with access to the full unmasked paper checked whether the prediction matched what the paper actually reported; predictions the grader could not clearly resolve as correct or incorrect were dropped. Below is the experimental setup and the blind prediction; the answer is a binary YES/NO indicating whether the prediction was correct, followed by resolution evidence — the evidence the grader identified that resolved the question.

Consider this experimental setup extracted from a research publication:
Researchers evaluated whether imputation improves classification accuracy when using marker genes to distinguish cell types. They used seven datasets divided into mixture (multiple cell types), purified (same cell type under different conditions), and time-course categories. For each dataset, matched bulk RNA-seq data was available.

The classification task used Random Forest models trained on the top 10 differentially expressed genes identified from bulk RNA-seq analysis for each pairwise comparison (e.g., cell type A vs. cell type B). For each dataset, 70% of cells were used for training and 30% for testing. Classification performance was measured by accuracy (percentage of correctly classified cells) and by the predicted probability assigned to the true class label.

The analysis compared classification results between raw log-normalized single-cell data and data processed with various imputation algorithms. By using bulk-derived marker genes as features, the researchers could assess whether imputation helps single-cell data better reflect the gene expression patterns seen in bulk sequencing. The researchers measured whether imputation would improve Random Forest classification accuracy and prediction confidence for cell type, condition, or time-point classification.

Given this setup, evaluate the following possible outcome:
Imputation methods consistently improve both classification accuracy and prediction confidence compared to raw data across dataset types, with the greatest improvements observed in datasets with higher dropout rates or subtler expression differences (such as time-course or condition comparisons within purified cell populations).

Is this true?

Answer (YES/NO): NO